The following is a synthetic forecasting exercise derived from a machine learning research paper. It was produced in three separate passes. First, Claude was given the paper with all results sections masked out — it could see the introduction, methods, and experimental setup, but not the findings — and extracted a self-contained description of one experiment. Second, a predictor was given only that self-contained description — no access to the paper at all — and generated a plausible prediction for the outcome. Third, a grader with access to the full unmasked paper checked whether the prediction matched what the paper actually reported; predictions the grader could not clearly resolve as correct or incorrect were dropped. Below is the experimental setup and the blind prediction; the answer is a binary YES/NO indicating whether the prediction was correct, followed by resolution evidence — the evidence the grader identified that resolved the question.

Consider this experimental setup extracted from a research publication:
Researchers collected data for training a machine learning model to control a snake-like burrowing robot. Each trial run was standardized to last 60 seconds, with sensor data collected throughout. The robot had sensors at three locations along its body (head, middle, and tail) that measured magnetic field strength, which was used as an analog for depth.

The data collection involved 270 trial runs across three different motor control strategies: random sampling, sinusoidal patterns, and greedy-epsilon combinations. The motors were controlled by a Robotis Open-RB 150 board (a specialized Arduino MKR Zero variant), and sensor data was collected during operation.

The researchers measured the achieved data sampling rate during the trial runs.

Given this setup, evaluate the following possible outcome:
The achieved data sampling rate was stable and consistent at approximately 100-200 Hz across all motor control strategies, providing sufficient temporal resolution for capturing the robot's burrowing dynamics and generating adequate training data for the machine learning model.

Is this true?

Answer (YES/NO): NO